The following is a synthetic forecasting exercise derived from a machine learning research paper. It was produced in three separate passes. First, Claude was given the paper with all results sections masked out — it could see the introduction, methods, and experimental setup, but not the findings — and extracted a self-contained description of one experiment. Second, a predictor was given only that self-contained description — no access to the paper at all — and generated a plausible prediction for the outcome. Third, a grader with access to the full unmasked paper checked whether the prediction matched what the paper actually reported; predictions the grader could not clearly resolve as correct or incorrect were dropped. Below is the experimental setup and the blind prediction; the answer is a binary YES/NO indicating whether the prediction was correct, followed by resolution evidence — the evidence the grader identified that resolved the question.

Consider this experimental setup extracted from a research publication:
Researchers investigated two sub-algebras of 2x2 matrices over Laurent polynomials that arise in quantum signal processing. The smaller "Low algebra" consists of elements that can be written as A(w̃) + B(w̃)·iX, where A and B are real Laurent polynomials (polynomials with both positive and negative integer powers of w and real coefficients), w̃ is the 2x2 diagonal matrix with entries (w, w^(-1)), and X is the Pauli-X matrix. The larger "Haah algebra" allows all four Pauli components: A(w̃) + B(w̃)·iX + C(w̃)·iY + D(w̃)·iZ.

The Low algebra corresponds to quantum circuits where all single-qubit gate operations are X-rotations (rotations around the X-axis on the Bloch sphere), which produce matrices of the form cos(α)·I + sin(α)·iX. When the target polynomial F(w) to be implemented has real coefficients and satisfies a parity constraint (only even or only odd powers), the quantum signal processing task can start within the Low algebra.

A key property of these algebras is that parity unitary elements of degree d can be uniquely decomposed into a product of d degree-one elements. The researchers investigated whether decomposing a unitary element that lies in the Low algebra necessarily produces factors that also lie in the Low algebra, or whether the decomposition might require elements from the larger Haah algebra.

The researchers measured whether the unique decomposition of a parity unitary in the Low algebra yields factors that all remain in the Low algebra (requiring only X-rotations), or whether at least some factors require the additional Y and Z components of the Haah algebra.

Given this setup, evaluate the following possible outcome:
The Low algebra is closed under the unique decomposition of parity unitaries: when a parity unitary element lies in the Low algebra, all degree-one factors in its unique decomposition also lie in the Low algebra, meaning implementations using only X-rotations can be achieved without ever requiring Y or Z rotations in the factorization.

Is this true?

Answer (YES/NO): YES